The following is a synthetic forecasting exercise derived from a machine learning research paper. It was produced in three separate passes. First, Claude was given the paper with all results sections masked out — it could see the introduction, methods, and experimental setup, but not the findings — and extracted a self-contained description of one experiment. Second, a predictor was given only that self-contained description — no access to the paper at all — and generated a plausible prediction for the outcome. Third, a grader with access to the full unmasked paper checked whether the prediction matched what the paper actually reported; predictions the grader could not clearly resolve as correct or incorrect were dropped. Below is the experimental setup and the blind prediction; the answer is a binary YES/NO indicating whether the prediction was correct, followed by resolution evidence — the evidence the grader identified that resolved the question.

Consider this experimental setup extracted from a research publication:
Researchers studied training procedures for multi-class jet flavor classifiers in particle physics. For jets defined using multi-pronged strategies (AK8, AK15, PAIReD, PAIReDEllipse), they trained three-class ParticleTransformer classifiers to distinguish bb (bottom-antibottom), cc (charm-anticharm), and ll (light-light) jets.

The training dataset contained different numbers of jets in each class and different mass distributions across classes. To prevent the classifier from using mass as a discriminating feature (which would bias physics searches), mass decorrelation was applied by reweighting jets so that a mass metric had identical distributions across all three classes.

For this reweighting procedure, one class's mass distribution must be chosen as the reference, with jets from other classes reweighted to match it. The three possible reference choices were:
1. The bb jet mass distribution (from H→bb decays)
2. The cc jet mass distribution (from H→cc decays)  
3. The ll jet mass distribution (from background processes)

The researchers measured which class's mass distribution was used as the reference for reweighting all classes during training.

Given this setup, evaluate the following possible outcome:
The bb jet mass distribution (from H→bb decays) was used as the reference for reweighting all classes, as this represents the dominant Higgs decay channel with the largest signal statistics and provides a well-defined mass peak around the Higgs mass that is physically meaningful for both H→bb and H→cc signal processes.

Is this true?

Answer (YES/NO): NO